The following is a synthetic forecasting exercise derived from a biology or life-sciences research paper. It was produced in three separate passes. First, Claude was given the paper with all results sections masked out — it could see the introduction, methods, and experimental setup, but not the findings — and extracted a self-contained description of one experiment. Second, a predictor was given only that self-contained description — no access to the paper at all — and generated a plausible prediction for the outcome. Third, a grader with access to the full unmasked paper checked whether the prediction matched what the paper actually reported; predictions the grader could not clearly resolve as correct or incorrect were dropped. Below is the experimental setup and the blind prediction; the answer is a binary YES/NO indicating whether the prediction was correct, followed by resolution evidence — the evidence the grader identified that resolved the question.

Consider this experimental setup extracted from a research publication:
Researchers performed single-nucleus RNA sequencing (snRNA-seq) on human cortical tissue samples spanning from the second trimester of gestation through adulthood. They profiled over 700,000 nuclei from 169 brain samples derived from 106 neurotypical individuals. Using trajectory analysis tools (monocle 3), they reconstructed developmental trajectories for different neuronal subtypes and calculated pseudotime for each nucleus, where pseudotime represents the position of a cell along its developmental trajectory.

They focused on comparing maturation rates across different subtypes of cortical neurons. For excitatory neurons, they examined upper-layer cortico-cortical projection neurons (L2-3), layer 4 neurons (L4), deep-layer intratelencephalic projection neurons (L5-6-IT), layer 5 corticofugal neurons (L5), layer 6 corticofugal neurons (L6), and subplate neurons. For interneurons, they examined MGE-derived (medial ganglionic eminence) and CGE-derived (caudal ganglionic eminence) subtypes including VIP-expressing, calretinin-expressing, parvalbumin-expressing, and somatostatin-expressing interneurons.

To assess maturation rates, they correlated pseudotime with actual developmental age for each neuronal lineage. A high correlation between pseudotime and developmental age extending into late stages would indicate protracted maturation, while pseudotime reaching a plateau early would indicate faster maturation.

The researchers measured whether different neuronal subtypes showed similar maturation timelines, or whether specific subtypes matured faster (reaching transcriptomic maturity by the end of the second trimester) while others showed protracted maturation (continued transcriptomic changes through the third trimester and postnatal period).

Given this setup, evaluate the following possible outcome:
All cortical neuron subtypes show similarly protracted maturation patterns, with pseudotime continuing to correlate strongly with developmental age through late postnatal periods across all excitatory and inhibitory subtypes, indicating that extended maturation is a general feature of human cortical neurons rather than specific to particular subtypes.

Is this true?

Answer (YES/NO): NO